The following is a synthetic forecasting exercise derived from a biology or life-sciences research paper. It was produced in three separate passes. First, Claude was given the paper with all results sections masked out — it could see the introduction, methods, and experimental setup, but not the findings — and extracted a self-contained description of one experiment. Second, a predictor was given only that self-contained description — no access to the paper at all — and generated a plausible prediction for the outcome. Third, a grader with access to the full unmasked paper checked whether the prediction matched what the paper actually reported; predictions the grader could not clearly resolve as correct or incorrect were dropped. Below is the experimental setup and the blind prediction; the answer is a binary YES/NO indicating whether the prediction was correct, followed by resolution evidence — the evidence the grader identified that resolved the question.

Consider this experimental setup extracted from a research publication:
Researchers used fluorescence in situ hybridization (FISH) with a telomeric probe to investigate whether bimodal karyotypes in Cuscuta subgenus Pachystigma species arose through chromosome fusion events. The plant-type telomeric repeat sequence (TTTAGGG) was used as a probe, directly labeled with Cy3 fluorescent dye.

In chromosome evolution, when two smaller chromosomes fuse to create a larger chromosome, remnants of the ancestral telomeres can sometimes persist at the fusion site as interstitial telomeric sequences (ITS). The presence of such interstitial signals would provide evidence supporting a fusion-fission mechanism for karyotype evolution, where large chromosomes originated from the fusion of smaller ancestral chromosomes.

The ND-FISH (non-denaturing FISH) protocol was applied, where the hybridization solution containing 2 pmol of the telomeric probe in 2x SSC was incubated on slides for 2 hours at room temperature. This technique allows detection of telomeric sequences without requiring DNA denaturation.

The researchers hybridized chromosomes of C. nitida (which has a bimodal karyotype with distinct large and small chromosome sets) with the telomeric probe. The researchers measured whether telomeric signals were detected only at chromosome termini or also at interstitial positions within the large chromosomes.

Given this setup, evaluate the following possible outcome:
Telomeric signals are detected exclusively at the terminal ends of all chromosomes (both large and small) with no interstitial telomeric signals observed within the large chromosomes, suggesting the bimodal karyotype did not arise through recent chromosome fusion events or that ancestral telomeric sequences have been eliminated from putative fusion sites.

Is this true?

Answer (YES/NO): YES